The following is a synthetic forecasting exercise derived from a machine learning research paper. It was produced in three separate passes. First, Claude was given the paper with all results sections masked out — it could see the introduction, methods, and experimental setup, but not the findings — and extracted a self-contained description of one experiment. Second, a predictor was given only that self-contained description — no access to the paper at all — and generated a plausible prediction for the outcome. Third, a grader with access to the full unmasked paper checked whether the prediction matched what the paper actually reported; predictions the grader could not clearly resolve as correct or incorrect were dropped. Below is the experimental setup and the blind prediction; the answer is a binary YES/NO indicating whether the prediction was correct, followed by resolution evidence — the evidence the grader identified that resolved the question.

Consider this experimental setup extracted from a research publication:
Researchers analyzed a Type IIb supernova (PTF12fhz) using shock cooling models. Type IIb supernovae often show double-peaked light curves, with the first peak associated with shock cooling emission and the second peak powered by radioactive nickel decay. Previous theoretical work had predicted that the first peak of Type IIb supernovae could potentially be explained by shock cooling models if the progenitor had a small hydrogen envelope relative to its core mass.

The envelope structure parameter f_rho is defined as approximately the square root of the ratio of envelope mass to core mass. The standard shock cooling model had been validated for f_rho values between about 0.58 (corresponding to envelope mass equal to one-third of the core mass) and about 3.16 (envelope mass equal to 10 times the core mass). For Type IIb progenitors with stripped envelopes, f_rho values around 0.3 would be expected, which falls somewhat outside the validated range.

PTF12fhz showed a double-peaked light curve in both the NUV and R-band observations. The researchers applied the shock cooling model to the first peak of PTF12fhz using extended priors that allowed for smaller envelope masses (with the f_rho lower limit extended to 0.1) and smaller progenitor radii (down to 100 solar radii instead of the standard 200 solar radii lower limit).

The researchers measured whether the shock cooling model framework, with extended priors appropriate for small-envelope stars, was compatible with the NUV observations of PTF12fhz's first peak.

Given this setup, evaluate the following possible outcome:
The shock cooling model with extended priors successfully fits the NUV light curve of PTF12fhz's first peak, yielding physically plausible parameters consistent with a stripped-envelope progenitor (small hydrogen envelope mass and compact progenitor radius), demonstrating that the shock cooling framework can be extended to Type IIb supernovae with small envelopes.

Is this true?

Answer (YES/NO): YES